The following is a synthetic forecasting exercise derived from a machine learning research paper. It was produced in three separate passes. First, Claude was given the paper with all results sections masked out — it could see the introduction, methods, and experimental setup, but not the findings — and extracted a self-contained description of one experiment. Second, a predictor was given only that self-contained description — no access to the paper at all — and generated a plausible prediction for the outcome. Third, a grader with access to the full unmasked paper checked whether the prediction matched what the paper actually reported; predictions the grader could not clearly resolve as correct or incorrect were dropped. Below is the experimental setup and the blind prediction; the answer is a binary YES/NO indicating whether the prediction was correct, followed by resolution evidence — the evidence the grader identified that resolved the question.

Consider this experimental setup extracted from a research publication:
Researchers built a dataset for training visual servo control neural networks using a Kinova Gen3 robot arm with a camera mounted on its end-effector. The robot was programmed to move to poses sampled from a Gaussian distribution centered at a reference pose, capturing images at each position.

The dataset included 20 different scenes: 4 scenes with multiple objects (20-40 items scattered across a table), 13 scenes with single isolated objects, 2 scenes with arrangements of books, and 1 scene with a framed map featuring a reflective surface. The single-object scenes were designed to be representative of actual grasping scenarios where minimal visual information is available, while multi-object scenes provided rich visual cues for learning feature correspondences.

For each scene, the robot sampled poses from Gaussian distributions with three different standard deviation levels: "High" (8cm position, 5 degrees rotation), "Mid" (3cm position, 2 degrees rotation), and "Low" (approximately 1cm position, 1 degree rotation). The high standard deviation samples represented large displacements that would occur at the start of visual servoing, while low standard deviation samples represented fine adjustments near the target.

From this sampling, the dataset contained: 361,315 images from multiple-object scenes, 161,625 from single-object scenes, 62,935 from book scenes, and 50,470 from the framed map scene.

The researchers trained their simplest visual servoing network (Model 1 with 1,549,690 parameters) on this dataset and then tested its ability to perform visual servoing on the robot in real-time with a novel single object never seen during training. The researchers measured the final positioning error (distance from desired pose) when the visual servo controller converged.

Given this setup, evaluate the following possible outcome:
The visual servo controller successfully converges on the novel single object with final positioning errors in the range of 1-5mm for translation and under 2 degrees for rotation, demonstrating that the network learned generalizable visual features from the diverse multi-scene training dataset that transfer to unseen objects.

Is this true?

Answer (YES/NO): YES